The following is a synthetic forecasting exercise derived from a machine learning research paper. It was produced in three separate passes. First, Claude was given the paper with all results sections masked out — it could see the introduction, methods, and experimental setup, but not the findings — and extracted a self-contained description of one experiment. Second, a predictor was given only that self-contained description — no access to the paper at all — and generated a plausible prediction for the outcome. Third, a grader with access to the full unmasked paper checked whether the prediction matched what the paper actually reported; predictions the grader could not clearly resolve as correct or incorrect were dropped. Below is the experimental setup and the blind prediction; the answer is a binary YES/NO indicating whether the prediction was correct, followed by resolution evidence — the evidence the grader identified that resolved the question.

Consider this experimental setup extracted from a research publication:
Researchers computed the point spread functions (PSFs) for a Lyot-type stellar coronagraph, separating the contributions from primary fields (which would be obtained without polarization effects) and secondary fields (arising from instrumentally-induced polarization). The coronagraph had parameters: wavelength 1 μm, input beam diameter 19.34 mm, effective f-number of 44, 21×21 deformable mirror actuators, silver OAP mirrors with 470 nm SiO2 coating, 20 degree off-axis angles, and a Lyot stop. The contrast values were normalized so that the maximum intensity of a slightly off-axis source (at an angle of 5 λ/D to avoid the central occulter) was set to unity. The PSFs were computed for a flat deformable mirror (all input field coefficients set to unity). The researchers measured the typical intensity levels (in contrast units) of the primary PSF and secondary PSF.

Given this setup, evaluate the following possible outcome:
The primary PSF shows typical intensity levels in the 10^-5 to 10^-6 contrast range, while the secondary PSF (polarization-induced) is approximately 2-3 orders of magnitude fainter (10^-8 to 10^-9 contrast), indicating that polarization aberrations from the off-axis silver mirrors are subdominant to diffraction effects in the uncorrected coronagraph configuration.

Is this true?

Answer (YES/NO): NO